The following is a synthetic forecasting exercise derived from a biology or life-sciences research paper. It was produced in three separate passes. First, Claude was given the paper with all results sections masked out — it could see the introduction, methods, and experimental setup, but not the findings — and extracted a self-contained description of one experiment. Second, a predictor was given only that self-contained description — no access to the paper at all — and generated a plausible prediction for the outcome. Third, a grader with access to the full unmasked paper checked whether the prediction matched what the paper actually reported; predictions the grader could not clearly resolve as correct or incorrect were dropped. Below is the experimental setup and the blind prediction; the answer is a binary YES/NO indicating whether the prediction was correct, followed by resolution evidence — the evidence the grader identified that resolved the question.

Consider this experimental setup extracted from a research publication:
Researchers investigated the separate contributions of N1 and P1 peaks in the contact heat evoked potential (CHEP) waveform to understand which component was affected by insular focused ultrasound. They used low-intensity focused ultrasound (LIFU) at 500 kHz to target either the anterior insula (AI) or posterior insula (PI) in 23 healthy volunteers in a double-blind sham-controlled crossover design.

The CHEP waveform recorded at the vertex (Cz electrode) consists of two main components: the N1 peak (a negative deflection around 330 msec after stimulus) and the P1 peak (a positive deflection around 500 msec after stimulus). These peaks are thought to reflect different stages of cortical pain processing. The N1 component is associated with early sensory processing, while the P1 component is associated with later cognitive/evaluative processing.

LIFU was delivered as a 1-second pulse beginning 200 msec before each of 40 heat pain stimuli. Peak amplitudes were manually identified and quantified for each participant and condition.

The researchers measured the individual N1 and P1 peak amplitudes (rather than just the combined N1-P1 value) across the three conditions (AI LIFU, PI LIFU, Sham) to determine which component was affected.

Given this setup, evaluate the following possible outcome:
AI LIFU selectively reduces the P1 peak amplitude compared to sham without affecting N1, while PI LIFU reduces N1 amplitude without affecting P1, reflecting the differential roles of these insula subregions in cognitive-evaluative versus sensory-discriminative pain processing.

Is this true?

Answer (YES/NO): NO